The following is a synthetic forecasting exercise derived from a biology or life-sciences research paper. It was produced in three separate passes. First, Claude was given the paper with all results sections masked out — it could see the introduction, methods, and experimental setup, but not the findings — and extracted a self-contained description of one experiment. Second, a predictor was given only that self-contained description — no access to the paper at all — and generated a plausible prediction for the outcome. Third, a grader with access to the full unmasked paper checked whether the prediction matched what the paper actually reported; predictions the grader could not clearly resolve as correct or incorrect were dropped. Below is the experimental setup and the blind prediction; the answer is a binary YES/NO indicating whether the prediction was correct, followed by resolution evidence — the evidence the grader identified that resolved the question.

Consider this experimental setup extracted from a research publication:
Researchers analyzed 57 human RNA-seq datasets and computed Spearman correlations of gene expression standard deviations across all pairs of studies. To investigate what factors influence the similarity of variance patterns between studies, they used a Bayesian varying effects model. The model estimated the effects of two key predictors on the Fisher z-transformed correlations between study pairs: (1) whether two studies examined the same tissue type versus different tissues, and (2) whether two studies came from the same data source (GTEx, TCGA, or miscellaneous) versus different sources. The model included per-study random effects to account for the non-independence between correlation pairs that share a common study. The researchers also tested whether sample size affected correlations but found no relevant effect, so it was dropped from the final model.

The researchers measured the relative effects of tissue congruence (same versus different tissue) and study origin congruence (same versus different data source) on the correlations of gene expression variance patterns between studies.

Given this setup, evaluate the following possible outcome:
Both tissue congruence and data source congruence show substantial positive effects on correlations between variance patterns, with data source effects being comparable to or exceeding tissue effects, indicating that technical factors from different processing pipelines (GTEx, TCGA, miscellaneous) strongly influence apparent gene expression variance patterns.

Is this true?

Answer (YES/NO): NO